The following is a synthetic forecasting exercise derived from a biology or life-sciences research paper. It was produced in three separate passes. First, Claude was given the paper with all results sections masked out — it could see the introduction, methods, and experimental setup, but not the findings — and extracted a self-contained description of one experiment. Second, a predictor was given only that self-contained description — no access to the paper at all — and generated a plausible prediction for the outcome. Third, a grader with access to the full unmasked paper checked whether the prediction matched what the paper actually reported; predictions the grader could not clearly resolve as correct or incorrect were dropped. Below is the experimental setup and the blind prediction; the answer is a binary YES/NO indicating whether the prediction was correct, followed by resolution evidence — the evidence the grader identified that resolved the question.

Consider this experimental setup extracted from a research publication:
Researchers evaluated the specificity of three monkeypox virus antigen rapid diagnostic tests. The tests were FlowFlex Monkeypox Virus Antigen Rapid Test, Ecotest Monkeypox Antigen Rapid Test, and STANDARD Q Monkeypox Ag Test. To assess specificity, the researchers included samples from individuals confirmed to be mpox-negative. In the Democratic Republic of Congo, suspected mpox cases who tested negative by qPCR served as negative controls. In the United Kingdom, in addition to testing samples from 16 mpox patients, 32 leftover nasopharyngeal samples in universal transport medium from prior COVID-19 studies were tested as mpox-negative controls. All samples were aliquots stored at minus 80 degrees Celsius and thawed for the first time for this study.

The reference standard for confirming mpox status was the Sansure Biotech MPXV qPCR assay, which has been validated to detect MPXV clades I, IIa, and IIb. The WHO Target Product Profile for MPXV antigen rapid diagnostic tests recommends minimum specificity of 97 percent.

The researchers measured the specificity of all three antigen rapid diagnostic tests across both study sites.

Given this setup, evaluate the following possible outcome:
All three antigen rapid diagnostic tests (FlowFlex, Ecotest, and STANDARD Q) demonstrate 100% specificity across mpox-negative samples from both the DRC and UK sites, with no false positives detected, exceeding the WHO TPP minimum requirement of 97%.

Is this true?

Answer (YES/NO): YES